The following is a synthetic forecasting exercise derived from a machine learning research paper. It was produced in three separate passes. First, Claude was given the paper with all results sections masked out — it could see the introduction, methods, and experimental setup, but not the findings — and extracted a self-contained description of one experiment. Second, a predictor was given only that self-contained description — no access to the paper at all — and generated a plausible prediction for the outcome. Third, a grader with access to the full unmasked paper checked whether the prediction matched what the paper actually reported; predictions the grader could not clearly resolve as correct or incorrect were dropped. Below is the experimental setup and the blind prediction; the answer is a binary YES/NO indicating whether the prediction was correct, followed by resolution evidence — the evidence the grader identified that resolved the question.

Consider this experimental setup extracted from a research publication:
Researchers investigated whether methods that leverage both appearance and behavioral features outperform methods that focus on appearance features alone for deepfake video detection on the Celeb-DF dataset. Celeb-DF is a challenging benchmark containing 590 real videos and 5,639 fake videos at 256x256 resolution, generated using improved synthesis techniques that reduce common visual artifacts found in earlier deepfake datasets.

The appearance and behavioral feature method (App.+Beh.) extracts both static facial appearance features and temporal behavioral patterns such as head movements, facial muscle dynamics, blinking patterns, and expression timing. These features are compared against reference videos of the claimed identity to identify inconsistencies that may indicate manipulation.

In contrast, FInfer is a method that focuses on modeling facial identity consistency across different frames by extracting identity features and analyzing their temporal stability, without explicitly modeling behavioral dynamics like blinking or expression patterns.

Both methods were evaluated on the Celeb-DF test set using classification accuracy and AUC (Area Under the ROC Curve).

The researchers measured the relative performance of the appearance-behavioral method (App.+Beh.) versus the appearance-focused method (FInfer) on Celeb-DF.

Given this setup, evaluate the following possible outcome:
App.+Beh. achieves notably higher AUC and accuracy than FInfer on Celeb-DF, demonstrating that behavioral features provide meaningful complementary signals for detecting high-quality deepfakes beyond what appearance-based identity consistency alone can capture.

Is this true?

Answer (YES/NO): YES